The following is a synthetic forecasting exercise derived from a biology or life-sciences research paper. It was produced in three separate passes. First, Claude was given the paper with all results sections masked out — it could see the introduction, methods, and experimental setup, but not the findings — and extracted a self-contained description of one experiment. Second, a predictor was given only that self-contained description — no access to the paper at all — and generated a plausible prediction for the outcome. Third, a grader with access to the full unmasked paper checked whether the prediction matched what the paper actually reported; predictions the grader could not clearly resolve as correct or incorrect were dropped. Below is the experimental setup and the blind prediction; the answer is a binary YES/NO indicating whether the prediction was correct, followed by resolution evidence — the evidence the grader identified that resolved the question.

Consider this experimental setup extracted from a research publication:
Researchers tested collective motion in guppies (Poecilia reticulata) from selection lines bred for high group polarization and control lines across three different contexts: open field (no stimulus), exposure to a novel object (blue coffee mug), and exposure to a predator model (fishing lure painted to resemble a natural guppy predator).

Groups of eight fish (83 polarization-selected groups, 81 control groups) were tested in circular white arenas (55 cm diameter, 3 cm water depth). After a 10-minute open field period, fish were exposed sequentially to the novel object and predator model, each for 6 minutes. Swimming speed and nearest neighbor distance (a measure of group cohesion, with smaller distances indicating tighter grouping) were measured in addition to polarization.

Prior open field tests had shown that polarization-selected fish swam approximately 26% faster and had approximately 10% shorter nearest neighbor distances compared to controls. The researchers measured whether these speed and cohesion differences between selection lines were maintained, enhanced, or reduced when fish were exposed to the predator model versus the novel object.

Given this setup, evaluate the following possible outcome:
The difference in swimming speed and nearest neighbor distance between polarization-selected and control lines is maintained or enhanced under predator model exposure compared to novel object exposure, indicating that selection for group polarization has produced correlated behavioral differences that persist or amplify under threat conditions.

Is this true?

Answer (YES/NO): NO